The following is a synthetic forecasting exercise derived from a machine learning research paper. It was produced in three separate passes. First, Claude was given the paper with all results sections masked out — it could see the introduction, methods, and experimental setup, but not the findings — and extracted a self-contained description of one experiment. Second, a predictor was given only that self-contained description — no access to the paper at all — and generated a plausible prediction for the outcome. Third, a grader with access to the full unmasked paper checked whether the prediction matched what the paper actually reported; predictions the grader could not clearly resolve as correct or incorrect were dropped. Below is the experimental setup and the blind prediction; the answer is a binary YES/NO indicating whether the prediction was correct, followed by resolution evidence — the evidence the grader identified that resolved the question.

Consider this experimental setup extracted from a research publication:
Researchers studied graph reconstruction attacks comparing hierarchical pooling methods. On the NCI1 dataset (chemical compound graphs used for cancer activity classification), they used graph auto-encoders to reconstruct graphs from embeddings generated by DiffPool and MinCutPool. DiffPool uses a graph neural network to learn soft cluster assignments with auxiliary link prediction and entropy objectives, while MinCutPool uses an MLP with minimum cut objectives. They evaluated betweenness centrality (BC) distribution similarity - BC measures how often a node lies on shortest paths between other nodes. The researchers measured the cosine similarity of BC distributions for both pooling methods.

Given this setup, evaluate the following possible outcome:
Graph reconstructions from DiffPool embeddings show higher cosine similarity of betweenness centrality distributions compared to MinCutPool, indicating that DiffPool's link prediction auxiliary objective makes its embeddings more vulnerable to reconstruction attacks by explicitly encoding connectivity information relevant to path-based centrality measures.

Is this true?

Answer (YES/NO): NO